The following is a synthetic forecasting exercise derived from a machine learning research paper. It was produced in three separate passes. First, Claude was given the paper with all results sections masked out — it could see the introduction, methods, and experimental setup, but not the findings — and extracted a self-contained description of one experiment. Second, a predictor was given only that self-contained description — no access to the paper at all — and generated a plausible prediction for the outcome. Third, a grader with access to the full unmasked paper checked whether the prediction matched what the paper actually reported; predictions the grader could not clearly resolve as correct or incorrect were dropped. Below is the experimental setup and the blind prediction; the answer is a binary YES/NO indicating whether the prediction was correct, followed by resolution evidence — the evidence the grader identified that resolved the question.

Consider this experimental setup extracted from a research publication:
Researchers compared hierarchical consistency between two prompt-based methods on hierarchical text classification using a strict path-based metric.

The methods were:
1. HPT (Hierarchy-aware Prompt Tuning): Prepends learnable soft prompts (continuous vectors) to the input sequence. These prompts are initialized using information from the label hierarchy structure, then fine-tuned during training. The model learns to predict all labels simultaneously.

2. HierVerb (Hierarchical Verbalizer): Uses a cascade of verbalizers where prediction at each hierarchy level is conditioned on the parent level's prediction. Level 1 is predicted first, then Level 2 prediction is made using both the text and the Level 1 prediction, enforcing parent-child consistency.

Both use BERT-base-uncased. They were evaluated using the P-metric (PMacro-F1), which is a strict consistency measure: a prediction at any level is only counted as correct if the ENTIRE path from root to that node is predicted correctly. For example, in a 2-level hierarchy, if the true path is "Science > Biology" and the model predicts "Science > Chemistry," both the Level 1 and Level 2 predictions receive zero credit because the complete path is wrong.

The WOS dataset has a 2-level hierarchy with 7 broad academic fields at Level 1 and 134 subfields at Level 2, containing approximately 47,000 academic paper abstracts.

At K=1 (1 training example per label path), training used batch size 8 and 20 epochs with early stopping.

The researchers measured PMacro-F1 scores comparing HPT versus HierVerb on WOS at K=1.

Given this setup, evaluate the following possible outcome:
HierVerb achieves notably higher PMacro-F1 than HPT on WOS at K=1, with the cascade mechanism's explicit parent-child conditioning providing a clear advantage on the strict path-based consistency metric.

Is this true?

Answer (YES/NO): YES